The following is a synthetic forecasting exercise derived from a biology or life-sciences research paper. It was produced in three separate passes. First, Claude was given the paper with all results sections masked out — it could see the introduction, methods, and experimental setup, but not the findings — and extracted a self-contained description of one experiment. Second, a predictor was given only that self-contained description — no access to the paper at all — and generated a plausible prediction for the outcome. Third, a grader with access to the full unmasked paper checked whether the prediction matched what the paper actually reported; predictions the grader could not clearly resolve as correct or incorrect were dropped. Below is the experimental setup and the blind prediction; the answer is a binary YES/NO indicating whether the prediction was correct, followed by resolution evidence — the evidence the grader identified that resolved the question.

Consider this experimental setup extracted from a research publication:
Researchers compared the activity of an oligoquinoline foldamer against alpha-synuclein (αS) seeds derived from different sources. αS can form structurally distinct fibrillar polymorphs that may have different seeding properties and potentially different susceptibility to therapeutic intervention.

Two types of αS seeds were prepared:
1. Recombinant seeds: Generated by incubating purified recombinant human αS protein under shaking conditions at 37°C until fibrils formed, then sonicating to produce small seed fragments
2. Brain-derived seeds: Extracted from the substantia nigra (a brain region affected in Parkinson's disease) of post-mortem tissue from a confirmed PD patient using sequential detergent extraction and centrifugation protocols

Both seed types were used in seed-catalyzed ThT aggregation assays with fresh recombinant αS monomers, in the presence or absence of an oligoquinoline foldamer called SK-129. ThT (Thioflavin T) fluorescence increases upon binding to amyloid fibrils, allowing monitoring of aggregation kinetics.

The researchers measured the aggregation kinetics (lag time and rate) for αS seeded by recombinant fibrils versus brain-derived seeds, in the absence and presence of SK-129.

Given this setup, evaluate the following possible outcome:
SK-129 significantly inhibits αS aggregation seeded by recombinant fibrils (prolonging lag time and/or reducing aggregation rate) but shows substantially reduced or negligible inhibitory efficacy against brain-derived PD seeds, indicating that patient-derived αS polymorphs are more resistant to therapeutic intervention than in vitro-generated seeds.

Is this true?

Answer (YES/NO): NO